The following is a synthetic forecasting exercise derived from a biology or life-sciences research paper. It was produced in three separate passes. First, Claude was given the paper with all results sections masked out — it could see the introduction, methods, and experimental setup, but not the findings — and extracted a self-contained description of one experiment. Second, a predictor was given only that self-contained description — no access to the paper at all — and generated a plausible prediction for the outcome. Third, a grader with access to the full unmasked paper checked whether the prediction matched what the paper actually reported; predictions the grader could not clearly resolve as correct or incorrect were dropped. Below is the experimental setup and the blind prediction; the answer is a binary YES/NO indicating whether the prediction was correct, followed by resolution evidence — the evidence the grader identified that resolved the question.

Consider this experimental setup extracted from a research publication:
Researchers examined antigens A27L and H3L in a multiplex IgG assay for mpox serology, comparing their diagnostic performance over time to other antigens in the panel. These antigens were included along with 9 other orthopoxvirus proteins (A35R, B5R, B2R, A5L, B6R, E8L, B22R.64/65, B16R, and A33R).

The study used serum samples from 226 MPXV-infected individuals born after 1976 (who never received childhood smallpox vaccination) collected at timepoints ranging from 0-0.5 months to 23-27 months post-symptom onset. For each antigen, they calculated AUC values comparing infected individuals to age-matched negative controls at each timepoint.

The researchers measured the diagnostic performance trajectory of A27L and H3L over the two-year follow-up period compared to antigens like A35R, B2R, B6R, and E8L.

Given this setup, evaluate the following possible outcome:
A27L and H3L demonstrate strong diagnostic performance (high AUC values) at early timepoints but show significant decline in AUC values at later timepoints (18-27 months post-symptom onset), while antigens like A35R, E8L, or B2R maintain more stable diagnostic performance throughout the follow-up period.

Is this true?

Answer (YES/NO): YES